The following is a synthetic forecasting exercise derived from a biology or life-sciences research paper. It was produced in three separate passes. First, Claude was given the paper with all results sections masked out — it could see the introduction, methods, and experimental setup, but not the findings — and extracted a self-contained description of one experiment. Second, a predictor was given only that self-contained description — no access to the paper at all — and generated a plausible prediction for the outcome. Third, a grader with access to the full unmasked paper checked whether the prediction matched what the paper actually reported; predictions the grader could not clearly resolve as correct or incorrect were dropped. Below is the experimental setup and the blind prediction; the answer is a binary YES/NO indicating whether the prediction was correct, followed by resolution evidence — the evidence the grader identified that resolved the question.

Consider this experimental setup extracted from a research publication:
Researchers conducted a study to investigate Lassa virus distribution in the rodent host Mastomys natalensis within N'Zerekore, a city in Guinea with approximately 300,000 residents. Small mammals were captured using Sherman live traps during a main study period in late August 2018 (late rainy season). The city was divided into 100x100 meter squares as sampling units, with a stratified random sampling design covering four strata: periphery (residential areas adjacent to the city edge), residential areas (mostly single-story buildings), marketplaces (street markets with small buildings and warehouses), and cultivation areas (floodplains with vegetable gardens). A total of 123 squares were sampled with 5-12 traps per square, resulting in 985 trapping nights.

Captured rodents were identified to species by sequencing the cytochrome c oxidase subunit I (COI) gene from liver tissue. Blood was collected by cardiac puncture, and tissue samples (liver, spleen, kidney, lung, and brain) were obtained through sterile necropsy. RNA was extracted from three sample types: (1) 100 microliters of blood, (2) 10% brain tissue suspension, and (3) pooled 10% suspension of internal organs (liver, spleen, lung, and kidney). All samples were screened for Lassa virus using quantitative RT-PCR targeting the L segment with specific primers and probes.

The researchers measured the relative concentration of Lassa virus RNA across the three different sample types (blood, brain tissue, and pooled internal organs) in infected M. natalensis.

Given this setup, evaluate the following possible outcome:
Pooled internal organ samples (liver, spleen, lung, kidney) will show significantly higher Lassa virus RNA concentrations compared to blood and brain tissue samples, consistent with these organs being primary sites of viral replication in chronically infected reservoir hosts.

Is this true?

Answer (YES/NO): NO